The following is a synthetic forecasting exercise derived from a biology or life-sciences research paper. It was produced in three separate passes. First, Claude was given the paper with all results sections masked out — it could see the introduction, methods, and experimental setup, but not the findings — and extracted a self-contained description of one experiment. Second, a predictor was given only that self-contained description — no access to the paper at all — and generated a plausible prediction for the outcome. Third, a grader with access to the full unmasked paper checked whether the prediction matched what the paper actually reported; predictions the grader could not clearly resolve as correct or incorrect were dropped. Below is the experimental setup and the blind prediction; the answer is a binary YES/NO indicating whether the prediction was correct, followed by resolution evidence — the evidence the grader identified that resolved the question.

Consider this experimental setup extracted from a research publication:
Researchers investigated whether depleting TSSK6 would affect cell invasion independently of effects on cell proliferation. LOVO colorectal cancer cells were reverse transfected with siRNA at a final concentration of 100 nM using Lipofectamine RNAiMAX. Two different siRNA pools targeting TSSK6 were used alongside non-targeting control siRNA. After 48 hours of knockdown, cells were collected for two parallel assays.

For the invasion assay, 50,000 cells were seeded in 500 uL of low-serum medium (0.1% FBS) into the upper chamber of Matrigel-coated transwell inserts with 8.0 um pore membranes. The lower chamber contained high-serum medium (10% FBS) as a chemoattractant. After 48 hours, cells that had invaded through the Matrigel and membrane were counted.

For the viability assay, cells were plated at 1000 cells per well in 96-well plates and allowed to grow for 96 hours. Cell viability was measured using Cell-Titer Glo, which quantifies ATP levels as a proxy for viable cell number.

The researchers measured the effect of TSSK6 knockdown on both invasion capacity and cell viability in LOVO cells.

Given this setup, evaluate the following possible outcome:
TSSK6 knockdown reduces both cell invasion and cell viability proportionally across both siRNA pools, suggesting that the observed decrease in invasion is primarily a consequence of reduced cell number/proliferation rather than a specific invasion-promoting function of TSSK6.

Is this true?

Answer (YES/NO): NO